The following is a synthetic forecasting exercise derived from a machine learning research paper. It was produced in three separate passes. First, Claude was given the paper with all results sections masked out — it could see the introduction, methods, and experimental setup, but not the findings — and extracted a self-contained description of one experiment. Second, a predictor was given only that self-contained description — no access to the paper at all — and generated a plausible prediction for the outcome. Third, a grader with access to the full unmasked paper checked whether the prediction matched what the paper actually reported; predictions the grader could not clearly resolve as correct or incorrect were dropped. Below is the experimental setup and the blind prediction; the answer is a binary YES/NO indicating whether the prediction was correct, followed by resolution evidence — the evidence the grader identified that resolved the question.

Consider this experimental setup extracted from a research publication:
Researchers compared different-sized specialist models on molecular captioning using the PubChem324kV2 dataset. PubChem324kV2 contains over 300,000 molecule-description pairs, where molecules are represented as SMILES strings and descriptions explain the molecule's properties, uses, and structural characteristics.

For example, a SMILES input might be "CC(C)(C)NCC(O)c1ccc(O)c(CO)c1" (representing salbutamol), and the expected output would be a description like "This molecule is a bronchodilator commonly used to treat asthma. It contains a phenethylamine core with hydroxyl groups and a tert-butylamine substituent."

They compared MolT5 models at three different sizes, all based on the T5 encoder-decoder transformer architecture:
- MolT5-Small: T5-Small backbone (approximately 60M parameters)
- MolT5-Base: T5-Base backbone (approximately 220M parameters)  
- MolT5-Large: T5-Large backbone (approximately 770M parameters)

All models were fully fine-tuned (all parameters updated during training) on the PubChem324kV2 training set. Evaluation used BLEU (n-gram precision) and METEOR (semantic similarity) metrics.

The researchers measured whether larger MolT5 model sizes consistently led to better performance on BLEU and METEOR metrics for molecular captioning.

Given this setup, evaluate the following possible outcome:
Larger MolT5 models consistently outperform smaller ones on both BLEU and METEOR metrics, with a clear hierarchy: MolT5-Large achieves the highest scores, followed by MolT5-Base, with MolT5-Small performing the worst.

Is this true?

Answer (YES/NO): YES